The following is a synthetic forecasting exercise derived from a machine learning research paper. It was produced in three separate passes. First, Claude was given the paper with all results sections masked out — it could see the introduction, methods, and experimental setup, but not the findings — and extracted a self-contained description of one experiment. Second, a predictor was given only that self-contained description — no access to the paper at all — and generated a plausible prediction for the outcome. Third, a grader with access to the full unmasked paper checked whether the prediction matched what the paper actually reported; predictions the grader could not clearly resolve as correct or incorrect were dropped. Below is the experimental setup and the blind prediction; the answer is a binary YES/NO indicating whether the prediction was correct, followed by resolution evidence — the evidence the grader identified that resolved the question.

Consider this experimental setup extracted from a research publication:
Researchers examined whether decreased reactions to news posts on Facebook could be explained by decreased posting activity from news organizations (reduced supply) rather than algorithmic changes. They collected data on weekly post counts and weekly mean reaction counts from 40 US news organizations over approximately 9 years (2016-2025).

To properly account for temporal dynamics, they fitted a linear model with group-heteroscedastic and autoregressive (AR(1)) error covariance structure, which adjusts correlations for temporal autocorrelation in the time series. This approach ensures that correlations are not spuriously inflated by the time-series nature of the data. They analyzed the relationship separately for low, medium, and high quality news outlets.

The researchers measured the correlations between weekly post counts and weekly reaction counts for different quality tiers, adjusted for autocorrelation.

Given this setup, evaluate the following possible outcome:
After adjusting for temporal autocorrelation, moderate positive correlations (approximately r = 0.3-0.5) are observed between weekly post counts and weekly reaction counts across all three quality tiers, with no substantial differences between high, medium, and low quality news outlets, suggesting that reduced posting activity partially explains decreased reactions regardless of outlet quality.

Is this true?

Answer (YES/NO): NO